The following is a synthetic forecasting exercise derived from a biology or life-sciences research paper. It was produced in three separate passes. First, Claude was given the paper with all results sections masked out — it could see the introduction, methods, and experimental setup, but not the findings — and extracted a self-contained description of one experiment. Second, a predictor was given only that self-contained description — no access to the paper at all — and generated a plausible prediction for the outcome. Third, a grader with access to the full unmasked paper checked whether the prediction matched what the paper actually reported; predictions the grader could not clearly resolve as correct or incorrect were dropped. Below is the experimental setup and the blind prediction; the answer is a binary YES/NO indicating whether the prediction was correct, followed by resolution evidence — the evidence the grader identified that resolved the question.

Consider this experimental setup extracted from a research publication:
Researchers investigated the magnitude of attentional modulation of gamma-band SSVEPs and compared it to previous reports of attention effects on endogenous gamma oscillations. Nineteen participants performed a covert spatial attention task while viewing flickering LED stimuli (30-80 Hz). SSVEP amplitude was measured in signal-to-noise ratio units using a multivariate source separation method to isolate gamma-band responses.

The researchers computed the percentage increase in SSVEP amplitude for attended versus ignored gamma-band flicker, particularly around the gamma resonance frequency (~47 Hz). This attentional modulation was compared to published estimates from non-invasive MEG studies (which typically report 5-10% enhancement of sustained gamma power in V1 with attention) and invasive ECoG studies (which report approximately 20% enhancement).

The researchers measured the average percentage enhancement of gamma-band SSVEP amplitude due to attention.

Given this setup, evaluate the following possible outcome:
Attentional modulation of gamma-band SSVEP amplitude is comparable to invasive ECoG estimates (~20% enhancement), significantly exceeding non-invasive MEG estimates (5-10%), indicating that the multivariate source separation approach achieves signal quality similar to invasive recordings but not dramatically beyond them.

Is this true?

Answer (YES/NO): YES